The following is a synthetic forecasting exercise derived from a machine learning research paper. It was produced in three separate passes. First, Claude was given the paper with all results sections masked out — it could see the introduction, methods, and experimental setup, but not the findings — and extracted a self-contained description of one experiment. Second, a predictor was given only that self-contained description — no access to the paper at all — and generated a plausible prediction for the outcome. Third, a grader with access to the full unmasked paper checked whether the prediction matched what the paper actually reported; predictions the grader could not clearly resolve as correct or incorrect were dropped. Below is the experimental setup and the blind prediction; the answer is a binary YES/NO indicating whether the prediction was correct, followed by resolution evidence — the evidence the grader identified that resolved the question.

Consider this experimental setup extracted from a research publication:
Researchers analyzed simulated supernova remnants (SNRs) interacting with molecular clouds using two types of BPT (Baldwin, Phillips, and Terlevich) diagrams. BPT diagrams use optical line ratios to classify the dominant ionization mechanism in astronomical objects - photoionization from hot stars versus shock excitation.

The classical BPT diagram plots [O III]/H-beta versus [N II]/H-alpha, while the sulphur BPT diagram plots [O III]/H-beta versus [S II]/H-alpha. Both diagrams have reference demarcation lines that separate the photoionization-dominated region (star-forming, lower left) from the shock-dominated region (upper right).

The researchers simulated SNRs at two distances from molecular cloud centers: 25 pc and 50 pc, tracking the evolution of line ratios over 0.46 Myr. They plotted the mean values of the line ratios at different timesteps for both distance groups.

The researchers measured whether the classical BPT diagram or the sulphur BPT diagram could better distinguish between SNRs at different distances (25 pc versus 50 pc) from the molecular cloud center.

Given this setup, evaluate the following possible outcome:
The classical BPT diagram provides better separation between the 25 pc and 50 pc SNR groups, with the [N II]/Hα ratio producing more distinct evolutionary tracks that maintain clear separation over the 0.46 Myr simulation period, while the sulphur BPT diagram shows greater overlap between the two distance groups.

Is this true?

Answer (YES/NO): NO